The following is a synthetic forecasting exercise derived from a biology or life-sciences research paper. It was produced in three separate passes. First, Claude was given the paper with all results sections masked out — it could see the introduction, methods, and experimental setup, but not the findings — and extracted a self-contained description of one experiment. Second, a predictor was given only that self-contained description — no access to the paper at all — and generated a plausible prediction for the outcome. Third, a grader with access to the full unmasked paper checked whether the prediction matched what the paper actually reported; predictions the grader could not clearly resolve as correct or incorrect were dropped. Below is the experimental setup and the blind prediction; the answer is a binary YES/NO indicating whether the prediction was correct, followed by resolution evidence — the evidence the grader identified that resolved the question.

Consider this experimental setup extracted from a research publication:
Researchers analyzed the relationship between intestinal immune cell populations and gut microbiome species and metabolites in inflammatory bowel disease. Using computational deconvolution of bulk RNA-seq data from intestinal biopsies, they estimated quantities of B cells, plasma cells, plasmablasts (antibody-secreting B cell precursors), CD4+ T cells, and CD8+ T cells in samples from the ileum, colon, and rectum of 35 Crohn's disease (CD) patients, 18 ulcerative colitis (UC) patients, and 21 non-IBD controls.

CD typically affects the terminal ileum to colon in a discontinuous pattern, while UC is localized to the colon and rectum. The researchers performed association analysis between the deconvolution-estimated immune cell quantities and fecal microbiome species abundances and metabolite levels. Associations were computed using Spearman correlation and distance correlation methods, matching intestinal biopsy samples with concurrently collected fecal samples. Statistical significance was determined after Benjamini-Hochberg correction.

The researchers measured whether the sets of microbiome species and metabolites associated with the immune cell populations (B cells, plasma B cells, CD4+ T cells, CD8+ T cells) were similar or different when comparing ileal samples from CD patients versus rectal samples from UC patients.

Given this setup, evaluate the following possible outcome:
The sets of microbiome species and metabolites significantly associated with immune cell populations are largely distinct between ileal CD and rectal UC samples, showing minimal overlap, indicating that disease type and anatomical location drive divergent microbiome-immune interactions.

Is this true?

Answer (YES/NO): YES